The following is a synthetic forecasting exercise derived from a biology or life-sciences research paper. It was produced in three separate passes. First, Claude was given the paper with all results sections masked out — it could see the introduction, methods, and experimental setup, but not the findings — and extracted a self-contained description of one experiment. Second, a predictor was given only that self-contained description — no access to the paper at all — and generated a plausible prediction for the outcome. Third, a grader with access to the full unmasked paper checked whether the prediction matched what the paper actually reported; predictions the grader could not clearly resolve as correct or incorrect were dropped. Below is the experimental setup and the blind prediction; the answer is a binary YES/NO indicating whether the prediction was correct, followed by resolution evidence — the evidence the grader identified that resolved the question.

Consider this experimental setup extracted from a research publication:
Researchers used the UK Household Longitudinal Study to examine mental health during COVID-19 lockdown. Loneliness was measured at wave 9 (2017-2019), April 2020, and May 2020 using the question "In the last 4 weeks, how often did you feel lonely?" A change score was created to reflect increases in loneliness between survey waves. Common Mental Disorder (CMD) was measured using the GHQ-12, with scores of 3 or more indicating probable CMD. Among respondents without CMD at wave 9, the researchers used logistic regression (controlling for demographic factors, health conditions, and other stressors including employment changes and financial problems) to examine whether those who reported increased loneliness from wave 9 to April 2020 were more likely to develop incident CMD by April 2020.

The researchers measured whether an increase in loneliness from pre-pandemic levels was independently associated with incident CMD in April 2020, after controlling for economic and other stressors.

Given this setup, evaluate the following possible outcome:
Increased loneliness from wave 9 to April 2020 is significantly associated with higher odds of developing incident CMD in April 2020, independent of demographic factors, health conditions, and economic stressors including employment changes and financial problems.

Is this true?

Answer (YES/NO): YES